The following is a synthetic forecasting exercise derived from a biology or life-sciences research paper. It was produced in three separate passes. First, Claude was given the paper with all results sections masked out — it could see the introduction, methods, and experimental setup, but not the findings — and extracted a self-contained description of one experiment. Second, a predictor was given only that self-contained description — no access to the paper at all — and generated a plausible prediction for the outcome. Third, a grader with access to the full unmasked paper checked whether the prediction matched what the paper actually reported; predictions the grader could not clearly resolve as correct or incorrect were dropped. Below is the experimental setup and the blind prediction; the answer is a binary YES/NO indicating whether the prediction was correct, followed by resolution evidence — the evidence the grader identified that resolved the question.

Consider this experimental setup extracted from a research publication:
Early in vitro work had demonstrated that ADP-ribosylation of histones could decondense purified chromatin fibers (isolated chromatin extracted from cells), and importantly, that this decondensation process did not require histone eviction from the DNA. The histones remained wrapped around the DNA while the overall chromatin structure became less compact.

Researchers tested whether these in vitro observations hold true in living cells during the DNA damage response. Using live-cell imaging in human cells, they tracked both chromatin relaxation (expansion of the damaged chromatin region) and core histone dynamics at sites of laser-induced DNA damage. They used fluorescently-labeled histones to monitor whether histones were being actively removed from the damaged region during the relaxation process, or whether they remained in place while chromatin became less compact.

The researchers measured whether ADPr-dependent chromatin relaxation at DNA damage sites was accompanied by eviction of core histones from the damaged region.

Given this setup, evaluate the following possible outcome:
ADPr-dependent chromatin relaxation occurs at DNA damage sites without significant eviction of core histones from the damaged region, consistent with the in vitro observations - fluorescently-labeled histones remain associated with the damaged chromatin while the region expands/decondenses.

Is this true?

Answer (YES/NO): YES